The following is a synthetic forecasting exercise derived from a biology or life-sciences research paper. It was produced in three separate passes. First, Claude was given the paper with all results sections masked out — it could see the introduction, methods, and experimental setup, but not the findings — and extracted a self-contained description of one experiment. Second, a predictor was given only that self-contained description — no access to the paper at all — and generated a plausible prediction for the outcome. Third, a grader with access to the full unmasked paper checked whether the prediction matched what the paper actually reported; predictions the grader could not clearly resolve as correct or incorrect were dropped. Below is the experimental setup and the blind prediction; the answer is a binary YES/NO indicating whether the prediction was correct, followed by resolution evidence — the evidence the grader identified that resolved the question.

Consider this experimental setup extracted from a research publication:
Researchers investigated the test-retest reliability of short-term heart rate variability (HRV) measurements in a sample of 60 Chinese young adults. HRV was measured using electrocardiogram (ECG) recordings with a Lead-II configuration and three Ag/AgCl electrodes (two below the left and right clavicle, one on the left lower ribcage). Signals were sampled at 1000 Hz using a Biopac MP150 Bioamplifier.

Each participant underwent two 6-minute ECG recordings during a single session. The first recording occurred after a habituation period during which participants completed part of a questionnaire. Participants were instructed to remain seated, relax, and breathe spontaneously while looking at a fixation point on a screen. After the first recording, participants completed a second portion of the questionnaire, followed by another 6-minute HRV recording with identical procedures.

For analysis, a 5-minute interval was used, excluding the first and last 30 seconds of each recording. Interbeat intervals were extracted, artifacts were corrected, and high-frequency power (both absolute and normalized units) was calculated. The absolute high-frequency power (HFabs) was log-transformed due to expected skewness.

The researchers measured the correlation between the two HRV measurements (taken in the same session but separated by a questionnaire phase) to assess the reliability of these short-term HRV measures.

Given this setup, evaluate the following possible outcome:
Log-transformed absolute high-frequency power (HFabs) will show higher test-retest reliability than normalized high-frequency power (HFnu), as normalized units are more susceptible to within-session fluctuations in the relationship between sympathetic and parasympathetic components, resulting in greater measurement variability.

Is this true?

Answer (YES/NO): YES